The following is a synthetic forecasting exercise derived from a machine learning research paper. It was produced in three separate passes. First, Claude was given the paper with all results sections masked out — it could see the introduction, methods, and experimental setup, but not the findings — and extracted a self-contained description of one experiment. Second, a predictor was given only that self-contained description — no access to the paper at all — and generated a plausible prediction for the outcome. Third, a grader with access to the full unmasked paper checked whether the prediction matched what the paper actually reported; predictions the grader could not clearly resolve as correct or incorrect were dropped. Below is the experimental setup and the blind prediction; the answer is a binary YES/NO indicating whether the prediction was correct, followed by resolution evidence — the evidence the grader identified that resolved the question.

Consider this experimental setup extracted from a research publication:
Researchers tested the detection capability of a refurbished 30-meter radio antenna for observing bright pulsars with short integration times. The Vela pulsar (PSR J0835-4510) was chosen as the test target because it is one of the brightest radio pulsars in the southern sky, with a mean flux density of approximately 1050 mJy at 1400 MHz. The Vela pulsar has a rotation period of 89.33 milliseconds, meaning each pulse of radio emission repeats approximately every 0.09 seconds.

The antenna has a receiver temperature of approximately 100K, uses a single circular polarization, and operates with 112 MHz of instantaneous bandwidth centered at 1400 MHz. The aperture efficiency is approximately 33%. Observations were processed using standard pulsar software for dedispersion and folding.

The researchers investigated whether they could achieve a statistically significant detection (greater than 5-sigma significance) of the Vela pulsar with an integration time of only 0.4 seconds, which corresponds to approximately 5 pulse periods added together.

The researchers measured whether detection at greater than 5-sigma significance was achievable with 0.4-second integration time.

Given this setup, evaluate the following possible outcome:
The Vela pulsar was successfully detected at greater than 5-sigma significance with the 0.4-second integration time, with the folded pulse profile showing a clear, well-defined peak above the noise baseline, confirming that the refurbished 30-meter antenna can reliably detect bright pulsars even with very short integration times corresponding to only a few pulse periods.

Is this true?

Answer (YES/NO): YES